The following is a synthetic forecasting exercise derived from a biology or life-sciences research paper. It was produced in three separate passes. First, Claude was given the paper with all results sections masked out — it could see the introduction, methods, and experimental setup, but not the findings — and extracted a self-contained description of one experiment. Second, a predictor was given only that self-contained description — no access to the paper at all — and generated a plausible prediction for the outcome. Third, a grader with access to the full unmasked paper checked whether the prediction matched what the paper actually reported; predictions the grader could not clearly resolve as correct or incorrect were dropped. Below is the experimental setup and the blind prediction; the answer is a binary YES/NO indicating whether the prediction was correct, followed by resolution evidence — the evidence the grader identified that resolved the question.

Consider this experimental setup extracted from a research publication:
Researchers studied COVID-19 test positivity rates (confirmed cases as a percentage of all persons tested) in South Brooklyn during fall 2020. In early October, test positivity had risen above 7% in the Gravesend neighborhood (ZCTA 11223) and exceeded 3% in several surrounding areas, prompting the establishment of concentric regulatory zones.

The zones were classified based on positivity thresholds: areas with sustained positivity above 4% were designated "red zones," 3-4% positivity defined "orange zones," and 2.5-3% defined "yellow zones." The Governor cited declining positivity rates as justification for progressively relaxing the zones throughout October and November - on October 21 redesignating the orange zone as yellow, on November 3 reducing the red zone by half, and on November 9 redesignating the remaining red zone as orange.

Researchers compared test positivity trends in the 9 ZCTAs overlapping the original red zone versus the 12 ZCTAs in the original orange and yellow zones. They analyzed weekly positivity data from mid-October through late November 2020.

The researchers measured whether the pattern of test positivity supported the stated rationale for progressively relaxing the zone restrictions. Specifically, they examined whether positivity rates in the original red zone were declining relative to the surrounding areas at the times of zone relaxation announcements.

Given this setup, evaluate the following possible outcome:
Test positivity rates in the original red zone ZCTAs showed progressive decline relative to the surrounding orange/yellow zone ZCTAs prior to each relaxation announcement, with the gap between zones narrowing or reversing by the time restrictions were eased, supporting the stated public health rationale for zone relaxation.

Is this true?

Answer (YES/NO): NO